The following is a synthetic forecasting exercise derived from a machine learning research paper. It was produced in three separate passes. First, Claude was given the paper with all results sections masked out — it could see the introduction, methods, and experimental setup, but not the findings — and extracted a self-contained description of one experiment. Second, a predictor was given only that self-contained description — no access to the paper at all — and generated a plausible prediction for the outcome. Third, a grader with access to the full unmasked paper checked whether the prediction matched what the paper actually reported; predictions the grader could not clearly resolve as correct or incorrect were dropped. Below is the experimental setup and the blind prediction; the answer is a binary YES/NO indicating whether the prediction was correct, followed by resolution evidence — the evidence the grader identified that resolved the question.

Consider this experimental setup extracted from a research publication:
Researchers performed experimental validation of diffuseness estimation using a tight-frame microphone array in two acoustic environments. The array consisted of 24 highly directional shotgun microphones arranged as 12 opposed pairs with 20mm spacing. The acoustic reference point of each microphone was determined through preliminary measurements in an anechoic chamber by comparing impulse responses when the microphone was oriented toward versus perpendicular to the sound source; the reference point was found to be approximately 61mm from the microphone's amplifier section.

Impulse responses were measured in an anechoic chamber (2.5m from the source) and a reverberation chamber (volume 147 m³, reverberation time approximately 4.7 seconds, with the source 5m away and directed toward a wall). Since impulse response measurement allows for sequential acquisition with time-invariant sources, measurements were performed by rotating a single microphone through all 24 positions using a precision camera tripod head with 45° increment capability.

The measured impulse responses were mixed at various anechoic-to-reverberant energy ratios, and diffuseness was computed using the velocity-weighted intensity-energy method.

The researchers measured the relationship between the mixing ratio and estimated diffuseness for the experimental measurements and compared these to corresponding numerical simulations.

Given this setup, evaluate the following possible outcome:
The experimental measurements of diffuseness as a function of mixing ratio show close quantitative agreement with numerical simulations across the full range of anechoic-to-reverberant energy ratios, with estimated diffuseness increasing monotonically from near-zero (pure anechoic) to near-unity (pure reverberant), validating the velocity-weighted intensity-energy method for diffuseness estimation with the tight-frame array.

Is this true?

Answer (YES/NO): NO